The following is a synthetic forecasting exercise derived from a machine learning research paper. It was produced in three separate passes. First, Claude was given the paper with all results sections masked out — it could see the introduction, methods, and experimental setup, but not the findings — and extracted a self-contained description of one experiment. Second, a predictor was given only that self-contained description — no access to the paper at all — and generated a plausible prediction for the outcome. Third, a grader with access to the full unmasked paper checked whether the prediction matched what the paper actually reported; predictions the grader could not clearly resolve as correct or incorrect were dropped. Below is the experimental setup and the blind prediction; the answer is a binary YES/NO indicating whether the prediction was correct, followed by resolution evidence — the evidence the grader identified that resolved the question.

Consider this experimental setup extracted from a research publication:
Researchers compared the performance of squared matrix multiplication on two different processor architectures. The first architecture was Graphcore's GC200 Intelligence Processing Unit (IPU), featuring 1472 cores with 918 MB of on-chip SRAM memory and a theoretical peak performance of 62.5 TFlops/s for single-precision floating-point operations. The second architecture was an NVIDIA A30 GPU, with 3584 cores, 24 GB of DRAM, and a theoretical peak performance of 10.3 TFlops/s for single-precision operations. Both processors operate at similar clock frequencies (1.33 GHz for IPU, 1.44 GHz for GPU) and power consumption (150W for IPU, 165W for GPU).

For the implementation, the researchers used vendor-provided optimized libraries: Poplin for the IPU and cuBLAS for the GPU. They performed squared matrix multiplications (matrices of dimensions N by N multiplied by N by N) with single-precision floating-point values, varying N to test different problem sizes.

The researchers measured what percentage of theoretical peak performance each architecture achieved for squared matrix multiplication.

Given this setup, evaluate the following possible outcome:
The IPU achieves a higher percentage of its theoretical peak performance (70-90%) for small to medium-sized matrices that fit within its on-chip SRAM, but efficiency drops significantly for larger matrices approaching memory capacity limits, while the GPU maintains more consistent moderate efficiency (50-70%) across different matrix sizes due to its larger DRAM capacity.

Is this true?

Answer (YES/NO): NO